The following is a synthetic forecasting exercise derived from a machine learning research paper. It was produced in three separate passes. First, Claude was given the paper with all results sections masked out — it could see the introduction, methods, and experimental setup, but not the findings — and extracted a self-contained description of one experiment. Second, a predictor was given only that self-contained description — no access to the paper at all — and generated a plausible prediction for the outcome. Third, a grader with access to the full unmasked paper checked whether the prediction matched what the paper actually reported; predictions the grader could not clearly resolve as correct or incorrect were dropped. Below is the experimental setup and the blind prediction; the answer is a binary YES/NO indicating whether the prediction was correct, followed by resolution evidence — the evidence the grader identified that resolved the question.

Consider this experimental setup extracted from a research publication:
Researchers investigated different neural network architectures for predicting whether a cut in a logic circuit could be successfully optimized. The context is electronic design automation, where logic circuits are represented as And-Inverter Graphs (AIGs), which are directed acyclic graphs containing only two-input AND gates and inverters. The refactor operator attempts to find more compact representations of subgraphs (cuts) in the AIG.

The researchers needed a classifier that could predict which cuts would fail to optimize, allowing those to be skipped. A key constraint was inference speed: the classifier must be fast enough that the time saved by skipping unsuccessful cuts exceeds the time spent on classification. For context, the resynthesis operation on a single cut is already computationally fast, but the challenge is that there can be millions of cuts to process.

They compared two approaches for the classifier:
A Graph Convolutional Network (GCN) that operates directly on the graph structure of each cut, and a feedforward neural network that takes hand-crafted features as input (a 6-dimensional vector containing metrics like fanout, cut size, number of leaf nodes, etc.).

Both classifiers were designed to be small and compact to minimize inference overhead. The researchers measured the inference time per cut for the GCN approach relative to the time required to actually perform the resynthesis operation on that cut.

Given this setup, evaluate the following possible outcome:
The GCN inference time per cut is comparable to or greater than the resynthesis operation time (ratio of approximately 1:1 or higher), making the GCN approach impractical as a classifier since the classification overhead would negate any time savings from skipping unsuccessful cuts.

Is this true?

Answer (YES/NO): YES